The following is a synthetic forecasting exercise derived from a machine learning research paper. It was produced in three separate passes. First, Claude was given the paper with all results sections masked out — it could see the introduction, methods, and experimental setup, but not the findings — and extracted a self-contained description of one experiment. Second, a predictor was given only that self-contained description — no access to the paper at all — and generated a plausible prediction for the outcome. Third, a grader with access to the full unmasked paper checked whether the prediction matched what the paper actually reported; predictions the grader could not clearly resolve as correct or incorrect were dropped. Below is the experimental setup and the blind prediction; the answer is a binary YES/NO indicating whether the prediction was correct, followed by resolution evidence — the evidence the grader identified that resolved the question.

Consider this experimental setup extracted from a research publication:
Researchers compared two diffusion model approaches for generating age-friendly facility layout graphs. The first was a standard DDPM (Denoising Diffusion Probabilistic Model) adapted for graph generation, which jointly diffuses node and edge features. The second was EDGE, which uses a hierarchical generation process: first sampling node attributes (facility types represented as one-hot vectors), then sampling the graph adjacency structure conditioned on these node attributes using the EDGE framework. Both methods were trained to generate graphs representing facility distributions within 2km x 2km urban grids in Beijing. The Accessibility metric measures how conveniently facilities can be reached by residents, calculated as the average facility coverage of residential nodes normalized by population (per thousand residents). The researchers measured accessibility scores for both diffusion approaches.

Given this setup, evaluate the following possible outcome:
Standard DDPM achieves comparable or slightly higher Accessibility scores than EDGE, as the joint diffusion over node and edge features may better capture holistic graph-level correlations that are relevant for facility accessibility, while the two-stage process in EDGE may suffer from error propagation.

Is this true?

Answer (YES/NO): NO